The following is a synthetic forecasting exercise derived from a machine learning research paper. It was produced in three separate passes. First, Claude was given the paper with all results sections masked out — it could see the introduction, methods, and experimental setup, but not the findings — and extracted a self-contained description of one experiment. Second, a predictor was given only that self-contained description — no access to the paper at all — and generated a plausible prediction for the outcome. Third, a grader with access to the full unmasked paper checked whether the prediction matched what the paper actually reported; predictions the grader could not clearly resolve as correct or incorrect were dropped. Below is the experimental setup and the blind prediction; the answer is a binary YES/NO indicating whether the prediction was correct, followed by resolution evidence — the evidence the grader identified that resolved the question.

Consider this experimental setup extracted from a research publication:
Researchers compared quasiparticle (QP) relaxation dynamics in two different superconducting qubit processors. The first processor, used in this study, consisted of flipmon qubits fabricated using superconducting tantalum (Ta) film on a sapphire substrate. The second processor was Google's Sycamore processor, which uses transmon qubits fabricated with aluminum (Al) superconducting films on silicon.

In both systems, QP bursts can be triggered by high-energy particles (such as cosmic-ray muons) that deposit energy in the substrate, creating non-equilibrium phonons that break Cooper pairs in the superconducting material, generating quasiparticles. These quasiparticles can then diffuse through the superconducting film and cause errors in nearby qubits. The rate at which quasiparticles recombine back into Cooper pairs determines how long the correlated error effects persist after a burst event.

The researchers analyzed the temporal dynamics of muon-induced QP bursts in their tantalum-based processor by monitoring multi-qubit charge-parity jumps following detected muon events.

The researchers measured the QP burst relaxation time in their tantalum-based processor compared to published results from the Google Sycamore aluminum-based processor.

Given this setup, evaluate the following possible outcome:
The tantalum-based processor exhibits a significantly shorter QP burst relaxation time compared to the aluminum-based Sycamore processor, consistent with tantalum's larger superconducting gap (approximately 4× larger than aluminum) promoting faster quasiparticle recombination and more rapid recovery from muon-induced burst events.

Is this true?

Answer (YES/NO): YES